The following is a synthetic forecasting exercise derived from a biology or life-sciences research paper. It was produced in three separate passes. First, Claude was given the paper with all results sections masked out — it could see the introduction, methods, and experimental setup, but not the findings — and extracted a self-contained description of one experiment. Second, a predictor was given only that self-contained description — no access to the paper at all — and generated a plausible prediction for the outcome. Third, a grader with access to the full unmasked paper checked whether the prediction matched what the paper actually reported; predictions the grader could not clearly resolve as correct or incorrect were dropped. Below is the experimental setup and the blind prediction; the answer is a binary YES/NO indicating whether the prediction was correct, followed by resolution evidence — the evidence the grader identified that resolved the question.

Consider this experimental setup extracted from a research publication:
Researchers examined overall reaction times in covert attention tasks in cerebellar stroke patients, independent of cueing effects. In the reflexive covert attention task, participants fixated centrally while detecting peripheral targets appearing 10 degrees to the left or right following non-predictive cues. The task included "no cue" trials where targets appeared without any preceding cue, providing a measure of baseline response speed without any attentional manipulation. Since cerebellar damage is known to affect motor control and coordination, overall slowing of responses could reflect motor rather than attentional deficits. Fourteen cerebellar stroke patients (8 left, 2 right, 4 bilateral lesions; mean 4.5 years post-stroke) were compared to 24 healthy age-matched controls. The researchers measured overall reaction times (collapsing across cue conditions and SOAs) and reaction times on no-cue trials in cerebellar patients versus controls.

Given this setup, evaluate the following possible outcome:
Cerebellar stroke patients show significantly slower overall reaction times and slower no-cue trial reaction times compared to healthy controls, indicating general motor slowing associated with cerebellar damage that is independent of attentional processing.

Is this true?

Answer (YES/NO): NO